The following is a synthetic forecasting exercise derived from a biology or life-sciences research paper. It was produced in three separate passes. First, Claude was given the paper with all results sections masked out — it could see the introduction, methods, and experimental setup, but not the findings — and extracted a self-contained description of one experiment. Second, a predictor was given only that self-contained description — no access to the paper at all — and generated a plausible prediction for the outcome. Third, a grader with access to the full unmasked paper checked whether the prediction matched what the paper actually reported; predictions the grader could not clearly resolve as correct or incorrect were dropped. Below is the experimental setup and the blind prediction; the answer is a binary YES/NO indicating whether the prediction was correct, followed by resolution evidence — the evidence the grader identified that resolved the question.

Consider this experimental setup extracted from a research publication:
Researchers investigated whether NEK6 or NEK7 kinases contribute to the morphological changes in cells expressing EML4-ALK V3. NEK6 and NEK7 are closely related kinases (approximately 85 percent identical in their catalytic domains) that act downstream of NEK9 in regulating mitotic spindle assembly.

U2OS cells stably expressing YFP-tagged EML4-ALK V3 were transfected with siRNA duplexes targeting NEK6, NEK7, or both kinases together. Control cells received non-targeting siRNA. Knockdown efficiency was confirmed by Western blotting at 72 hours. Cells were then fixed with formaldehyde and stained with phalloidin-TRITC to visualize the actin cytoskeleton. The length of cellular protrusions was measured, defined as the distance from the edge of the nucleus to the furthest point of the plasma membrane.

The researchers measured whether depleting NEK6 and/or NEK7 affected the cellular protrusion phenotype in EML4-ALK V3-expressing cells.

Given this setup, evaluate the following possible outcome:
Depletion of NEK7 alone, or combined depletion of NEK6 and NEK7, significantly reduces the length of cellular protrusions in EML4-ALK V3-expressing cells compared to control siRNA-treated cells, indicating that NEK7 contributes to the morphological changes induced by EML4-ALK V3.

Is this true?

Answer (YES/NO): YES